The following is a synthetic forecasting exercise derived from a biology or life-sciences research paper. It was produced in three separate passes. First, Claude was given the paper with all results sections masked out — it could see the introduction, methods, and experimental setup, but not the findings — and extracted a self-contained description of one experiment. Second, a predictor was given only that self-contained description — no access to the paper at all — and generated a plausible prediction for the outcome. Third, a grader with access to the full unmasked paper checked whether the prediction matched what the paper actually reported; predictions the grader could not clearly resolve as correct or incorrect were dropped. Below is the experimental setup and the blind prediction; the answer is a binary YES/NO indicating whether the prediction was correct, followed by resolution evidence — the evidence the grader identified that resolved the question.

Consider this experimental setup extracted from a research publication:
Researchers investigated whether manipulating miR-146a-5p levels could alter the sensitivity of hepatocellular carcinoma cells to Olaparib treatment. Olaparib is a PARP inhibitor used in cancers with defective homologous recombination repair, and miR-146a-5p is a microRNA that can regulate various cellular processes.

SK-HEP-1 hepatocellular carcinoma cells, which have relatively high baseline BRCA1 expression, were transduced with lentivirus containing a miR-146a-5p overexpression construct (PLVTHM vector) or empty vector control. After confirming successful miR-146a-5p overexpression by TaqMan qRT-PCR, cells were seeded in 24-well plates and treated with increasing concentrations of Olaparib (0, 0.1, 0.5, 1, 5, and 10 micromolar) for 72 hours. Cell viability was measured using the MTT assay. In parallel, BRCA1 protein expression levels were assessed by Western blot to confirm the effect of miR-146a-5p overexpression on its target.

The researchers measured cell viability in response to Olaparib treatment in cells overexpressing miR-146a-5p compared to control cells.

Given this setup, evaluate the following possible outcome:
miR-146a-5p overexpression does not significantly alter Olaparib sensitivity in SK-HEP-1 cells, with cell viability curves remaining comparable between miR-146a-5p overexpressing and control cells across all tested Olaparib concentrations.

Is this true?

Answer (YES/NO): NO